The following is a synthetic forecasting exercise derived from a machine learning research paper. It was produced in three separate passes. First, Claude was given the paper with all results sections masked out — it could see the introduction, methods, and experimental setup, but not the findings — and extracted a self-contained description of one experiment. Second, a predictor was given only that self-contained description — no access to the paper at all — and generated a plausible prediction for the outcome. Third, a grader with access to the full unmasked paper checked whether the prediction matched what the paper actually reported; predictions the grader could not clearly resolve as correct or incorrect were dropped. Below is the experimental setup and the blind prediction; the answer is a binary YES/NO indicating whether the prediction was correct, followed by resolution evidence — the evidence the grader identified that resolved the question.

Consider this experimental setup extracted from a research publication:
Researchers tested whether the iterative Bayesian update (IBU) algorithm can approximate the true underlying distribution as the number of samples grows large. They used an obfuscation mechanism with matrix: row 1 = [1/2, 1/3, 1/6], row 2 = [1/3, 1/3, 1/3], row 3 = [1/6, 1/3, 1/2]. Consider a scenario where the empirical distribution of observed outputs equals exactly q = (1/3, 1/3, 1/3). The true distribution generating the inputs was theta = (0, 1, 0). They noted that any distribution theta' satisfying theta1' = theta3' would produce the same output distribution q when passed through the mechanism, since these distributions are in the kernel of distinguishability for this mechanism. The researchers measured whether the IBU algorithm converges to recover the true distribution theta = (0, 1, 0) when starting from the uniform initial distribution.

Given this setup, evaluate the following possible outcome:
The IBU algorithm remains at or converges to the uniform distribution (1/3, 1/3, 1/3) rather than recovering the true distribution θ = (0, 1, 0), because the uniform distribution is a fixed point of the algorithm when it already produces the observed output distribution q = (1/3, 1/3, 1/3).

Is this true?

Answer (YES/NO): YES